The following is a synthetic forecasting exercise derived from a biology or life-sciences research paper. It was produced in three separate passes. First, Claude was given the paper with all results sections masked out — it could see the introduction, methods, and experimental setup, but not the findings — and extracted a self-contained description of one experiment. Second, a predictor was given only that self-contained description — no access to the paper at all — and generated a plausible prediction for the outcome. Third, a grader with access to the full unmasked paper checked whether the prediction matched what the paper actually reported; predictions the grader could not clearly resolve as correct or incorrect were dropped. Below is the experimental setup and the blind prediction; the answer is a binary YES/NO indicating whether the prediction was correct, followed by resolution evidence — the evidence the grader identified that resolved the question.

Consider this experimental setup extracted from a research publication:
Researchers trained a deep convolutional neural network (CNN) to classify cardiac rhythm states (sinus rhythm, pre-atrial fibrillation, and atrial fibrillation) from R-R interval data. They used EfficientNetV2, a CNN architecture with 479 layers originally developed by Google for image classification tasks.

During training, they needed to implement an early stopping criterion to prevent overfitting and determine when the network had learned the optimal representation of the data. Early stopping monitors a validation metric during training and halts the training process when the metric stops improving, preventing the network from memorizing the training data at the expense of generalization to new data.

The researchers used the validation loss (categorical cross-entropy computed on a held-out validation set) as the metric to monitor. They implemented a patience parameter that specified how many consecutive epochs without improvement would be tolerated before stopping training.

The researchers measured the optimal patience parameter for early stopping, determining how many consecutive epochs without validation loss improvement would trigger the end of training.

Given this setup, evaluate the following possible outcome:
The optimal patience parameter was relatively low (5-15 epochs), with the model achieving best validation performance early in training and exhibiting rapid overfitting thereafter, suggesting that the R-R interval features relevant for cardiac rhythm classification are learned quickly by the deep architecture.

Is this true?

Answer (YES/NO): YES